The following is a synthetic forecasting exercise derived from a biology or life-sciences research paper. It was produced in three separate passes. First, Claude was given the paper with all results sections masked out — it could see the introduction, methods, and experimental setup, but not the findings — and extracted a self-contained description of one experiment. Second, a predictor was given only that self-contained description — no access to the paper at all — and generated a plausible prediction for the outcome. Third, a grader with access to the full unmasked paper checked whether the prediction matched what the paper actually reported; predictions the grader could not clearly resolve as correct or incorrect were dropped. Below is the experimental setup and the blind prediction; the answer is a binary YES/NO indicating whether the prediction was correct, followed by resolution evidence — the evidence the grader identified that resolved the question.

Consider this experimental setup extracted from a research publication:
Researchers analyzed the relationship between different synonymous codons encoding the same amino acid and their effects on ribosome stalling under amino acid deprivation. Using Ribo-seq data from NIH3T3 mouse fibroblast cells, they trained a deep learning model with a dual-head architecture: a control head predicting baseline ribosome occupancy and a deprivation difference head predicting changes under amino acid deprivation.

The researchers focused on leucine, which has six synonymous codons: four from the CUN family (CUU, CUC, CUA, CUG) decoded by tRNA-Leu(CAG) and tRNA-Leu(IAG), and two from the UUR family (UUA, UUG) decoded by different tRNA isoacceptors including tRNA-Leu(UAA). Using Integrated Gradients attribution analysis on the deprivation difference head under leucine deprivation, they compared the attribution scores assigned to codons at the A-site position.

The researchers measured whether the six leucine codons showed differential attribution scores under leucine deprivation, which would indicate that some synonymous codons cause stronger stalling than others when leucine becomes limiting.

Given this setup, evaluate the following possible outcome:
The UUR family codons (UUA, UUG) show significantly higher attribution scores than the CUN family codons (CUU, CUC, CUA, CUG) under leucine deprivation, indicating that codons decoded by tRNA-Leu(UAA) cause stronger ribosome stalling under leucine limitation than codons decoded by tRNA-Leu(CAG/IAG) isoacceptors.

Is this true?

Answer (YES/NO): NO